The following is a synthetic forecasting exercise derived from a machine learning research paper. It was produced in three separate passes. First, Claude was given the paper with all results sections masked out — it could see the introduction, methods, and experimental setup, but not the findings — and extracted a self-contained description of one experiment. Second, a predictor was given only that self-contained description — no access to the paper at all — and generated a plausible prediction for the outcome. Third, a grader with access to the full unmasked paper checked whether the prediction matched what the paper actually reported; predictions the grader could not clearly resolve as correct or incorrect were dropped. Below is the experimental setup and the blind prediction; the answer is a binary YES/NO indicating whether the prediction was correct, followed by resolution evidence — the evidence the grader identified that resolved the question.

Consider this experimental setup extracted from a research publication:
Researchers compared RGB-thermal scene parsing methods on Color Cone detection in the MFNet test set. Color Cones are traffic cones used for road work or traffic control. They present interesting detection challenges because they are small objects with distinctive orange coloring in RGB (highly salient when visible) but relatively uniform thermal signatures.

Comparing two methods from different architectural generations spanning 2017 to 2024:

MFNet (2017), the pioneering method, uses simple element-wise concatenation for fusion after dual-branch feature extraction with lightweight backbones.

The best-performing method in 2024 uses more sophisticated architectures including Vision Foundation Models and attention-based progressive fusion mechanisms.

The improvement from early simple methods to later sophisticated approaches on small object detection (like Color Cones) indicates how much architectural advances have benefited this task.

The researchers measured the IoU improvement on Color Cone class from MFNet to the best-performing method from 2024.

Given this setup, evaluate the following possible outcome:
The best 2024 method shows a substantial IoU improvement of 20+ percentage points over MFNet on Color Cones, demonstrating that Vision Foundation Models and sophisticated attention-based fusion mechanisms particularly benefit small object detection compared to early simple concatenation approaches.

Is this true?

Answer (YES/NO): YES